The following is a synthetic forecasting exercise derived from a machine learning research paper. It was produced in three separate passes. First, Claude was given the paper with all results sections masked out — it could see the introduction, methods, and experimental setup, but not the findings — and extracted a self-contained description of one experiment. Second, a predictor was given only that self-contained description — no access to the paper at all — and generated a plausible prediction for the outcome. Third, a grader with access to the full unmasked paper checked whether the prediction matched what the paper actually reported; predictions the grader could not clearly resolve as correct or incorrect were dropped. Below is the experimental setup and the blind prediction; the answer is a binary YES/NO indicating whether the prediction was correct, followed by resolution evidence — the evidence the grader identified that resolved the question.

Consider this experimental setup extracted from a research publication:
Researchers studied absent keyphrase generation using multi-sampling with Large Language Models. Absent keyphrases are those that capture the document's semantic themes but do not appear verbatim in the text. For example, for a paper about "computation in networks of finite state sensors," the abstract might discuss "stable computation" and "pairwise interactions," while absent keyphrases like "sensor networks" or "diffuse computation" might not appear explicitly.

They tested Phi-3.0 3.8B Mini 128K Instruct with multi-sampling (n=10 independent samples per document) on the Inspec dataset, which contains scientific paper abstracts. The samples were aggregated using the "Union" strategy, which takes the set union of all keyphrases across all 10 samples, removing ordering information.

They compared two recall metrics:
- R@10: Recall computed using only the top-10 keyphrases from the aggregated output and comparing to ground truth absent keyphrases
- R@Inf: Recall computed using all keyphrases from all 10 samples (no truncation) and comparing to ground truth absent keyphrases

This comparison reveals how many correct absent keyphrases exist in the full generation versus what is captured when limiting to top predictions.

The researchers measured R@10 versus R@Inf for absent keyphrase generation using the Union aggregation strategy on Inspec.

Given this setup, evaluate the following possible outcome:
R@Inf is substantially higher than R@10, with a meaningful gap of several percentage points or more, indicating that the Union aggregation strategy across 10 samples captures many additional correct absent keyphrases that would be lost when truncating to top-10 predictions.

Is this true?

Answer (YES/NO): YES